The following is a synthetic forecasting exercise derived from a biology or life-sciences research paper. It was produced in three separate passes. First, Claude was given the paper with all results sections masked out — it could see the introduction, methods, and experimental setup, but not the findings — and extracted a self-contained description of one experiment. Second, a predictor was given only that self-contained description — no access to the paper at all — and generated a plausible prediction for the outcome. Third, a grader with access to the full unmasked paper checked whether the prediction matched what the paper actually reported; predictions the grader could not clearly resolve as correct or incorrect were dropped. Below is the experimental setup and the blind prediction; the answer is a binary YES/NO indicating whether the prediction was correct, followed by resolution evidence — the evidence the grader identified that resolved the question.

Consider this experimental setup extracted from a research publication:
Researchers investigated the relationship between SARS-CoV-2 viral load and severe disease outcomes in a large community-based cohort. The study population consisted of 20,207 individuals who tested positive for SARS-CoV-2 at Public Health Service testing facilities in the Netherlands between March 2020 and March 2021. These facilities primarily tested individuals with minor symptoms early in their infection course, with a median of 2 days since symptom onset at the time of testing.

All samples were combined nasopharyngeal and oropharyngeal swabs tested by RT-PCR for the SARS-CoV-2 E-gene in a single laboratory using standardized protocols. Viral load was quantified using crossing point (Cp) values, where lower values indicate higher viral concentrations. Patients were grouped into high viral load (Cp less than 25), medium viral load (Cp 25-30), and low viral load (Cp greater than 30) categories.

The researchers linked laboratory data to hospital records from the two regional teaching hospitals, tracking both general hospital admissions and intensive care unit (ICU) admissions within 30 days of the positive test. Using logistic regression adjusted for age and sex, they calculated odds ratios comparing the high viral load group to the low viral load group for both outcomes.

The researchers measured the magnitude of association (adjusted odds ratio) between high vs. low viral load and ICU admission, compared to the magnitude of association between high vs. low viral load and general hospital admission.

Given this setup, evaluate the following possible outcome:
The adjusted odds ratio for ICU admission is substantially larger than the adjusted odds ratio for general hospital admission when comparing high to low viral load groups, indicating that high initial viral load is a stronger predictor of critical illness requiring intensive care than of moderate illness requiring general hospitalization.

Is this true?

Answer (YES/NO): YES